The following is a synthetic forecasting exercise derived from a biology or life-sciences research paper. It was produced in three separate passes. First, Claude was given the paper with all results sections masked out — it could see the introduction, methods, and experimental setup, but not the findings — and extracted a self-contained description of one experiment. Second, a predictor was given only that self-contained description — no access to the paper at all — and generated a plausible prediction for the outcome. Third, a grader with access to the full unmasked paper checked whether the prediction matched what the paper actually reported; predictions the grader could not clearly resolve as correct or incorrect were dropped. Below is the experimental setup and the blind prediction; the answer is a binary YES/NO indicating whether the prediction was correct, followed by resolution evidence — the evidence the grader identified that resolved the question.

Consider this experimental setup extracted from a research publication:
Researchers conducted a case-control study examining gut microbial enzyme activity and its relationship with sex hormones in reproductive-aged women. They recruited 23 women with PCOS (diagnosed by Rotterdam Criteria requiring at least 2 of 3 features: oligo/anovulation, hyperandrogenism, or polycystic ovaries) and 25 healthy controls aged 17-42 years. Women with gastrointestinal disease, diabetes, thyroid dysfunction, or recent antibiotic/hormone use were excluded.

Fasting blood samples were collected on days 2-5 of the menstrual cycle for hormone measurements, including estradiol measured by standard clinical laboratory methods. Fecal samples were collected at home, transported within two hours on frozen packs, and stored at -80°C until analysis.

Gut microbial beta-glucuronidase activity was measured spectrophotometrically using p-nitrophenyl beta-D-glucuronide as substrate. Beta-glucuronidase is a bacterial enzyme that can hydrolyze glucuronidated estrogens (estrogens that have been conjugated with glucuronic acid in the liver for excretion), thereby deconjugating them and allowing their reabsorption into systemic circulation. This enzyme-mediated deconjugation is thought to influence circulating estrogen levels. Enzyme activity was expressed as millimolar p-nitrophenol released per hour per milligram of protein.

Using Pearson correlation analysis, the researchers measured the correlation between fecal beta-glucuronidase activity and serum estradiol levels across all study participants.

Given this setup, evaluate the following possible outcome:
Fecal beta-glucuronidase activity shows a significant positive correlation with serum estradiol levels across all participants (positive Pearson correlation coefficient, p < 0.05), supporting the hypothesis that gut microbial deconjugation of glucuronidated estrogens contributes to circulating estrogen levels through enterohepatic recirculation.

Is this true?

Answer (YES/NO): NO